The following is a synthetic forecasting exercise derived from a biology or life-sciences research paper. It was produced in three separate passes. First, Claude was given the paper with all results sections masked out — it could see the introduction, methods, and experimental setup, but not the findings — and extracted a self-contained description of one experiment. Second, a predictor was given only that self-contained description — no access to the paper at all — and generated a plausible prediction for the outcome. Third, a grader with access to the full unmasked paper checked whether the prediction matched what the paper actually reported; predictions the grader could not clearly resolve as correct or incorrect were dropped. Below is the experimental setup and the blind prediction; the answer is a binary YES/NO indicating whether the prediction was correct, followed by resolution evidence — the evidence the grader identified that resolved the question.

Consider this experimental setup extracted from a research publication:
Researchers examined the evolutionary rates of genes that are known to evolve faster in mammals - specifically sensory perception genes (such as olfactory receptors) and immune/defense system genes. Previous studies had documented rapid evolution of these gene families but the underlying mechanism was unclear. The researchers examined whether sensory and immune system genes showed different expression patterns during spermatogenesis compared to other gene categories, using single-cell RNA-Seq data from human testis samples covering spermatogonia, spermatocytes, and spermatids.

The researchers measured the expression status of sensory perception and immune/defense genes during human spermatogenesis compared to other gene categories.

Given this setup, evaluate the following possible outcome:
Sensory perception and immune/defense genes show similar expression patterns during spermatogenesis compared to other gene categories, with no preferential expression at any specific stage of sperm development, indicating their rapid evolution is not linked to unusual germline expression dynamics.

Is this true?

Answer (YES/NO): NO